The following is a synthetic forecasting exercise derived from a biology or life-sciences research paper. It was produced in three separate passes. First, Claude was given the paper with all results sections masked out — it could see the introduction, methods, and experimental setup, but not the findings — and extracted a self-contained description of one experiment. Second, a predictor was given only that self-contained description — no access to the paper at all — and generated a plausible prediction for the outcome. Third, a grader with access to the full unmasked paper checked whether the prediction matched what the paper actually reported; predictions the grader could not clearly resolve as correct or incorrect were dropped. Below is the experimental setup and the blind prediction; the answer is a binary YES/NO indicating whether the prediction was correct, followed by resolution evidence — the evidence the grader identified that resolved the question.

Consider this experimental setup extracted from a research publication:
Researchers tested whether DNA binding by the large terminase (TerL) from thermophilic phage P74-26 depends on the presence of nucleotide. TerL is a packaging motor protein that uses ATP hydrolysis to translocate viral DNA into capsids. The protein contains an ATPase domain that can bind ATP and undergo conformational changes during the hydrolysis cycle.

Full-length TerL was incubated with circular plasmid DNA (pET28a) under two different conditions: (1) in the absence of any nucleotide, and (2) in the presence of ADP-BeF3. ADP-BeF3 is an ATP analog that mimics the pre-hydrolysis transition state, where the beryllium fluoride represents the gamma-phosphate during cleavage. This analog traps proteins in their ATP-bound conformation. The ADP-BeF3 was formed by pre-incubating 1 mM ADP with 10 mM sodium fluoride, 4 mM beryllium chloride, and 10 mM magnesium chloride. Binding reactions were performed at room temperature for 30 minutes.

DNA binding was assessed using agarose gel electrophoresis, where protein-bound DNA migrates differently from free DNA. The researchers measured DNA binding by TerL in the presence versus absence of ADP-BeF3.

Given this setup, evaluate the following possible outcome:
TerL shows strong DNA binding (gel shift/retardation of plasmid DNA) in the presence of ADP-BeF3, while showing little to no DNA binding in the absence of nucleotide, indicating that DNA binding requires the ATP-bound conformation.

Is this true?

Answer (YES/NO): YES